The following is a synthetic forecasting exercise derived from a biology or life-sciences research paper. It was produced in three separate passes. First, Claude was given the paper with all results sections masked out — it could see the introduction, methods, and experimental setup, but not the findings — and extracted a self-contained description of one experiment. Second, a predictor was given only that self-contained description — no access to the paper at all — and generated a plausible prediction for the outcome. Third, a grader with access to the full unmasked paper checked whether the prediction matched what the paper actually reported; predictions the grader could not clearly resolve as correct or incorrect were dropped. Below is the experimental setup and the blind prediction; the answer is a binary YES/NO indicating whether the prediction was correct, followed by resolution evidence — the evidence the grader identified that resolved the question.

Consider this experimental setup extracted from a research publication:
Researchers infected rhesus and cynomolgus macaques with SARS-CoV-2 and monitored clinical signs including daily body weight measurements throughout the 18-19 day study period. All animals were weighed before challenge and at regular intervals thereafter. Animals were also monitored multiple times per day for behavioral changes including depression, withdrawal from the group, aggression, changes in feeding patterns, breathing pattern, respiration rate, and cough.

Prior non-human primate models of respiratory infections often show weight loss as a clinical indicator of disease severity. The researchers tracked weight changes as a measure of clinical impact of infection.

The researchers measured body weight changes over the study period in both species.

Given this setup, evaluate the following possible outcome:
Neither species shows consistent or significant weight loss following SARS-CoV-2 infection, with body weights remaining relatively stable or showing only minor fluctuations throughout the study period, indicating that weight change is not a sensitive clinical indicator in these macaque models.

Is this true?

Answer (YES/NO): YES